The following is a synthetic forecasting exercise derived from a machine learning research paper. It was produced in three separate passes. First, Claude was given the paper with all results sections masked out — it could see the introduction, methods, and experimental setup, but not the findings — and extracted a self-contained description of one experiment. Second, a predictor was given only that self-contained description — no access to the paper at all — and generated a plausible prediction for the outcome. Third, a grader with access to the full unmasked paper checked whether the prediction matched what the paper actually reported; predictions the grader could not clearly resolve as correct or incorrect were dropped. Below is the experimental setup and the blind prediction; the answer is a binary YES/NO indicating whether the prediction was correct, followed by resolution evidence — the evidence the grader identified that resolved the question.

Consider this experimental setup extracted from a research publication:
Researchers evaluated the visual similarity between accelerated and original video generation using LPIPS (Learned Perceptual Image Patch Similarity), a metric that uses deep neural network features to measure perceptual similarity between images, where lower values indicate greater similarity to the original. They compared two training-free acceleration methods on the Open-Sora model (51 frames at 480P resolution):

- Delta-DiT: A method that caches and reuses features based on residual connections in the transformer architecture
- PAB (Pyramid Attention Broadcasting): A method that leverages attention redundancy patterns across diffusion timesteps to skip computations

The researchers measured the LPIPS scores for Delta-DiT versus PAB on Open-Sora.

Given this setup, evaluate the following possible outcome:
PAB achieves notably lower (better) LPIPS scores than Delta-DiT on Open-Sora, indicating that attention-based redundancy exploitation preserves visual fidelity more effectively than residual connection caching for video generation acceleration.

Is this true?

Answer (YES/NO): YES